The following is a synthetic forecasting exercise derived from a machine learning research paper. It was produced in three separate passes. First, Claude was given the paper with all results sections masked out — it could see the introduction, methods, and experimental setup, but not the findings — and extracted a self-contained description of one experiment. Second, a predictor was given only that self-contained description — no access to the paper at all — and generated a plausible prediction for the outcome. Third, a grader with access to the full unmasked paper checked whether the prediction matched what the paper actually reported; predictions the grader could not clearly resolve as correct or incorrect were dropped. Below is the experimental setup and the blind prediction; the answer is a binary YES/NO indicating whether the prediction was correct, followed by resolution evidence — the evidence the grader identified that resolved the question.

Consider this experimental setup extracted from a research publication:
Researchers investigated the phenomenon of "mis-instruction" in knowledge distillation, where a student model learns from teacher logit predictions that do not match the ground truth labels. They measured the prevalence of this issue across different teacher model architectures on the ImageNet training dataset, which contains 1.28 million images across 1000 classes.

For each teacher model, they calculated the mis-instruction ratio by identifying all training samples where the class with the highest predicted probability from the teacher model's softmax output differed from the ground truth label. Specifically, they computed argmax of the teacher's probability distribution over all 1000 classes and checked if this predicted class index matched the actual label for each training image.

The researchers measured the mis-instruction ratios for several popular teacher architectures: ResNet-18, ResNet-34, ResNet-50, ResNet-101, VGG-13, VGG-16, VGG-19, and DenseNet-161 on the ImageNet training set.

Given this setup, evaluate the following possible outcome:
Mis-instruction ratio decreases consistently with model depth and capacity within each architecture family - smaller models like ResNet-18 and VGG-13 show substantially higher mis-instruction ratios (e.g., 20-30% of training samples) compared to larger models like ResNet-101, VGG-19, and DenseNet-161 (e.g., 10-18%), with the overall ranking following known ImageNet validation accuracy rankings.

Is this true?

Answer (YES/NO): NO